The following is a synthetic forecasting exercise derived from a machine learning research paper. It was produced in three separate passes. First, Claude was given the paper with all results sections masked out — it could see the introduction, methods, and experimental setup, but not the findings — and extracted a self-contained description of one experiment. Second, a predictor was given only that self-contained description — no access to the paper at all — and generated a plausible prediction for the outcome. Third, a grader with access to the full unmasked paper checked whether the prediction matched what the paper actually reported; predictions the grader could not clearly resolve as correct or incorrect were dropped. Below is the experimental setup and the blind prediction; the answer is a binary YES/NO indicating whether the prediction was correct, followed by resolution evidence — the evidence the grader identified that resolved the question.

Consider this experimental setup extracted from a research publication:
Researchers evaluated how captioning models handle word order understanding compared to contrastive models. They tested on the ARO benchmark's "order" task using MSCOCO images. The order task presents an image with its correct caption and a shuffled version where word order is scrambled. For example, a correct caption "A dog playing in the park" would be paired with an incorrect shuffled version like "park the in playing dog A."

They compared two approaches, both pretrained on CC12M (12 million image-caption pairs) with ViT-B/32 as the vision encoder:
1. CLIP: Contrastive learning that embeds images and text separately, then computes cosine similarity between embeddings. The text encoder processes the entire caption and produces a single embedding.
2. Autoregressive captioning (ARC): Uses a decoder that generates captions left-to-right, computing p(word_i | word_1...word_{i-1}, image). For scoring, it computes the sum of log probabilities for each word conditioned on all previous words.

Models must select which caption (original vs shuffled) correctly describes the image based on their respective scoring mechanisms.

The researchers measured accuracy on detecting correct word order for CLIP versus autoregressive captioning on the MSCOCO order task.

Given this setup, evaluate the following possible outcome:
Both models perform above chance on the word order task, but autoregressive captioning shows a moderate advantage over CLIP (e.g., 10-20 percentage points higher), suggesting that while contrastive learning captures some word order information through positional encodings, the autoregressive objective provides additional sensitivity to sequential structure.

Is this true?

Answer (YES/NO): NO